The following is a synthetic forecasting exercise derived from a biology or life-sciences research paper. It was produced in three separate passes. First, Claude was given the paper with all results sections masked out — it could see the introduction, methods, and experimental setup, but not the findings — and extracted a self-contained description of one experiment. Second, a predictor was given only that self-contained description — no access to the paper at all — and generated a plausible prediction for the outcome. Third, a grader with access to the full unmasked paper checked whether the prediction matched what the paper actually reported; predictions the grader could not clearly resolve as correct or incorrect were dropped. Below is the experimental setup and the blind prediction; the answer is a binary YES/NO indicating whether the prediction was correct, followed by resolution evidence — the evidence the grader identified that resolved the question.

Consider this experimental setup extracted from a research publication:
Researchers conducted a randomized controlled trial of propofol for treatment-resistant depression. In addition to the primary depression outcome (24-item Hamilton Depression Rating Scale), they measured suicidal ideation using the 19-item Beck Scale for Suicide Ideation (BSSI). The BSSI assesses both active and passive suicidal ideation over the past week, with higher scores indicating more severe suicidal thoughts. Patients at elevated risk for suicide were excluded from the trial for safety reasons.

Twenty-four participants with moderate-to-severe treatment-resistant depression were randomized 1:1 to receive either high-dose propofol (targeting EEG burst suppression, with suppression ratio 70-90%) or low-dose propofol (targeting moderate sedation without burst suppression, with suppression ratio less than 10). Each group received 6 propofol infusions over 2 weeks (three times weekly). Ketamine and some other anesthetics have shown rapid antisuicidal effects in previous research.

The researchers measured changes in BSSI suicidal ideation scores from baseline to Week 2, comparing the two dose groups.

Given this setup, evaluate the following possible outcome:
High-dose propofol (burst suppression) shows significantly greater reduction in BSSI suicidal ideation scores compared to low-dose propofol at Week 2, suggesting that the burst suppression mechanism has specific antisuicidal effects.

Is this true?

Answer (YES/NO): NO